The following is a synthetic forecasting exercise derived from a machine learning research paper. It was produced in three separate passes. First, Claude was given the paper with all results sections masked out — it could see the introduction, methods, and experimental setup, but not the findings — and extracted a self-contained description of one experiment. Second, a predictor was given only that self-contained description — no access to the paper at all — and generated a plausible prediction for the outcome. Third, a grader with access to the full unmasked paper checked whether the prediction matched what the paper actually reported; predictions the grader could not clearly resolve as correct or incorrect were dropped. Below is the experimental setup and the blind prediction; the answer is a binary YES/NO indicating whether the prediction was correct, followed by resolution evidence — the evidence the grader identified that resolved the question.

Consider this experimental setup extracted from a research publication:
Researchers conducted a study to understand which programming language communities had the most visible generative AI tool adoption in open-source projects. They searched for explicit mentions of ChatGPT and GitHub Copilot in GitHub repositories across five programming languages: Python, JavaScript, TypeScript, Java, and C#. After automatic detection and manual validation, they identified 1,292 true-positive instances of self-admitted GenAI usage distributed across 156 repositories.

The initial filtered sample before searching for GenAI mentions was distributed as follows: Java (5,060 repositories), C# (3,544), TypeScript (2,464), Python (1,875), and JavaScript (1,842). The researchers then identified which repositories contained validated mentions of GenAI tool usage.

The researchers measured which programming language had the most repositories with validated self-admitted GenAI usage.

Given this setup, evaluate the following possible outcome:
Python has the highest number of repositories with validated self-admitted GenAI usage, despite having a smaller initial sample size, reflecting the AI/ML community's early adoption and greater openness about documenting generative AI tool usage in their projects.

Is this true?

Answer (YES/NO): NO